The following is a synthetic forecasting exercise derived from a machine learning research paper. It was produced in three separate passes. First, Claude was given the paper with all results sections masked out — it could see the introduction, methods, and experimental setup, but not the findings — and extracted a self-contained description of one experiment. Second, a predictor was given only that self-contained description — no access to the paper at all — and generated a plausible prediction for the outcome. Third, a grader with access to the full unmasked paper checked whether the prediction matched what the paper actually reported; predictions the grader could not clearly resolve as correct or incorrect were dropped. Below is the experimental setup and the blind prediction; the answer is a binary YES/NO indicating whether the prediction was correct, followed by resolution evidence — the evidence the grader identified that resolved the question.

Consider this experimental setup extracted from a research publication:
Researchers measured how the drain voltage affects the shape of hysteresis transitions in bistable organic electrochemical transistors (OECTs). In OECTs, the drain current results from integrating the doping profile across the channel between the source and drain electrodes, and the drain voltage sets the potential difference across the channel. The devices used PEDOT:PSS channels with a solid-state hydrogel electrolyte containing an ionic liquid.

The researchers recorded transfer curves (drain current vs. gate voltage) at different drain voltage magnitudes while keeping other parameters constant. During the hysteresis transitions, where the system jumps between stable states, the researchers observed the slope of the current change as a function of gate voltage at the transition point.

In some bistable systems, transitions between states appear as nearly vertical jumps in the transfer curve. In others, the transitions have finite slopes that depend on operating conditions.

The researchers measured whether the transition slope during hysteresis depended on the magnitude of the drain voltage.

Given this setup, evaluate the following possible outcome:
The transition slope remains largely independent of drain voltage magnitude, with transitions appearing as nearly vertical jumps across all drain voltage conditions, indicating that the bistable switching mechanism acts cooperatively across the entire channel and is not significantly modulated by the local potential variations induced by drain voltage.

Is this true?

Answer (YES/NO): NO